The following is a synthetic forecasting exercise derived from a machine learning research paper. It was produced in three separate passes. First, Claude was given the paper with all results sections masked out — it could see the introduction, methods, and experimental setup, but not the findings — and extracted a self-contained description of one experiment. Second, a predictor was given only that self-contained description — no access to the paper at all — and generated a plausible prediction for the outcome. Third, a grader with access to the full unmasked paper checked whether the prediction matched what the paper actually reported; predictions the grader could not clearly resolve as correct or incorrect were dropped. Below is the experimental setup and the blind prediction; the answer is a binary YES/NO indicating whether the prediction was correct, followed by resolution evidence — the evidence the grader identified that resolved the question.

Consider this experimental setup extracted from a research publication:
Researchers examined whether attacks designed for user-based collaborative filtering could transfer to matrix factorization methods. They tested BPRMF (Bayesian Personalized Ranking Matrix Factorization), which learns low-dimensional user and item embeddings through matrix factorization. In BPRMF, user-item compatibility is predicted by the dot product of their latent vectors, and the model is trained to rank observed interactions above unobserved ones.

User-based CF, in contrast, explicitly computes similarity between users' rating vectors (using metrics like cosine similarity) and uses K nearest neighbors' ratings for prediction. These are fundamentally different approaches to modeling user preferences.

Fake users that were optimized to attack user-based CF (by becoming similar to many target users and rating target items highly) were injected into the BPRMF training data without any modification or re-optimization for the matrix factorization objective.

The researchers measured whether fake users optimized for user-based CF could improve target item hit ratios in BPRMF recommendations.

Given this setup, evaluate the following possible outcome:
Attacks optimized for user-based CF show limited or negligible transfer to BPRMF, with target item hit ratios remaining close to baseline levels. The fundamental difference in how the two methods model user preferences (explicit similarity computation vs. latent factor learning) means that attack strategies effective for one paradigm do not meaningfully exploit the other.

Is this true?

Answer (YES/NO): NO